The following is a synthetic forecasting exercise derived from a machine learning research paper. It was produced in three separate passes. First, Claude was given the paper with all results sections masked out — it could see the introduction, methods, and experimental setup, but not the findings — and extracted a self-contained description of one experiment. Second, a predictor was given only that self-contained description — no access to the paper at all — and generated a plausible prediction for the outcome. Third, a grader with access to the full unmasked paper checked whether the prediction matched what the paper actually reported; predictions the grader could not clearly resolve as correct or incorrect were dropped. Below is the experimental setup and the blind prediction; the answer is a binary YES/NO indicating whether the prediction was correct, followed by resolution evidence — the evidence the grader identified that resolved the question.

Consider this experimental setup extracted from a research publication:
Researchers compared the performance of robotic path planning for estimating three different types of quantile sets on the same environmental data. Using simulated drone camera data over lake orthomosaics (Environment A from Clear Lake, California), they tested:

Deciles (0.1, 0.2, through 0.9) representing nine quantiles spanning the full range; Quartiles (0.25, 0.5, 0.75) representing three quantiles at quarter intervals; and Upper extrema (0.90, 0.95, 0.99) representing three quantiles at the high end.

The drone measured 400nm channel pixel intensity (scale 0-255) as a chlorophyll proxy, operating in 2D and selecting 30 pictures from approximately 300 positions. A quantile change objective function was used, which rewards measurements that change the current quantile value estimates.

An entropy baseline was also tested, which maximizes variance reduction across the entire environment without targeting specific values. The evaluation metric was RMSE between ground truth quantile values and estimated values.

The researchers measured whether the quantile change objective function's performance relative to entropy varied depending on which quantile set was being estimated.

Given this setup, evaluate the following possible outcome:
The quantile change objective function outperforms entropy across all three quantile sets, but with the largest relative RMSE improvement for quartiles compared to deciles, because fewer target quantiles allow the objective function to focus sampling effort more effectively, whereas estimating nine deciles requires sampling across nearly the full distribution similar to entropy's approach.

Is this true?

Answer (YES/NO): NO